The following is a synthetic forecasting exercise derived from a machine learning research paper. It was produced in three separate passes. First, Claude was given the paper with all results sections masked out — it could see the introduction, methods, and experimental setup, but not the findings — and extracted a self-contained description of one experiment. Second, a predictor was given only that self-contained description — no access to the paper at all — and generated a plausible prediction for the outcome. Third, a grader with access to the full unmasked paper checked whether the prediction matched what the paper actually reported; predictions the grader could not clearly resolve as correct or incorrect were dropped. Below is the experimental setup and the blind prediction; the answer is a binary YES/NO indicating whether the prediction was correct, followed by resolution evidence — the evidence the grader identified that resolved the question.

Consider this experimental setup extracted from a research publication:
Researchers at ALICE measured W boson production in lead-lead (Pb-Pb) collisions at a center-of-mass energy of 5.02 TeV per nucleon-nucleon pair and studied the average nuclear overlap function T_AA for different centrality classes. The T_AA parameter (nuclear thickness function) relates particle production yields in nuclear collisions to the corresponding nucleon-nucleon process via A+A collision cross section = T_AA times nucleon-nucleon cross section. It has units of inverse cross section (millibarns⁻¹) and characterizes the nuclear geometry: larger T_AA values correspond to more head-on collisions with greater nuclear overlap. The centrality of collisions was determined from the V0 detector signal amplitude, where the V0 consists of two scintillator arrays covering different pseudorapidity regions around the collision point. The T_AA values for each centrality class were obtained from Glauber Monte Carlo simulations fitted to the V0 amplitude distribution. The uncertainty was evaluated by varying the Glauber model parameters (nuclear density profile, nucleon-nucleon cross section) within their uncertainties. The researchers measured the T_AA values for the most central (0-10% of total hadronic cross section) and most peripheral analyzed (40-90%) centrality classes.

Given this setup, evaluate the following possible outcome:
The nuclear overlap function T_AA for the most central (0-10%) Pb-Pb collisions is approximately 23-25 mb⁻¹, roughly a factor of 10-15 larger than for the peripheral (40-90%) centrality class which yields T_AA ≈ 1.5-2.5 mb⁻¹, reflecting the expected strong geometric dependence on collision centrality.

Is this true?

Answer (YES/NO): NO